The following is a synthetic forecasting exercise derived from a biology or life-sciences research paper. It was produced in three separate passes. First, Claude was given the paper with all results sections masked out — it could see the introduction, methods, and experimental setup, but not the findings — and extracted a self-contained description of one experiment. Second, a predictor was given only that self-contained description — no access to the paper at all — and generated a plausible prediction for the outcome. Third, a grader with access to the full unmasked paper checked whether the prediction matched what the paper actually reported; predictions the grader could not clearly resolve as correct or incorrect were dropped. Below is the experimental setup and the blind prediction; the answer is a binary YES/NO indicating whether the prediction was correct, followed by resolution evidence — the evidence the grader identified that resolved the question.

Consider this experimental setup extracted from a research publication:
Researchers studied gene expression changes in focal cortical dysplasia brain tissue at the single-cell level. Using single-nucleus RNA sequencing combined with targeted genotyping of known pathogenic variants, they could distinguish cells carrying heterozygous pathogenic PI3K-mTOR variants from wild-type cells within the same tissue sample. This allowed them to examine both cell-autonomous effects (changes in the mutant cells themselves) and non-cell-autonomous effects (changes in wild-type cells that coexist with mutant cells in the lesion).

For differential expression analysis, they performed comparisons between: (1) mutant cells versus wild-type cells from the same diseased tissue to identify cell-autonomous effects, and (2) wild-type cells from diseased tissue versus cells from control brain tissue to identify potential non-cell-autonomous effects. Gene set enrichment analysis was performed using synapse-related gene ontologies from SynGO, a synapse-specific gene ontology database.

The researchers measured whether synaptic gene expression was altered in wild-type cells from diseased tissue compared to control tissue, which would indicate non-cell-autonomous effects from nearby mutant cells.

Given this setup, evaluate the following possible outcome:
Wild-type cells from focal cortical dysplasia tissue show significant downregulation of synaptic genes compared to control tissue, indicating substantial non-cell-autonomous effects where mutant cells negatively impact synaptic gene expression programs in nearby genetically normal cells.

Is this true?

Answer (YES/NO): NO